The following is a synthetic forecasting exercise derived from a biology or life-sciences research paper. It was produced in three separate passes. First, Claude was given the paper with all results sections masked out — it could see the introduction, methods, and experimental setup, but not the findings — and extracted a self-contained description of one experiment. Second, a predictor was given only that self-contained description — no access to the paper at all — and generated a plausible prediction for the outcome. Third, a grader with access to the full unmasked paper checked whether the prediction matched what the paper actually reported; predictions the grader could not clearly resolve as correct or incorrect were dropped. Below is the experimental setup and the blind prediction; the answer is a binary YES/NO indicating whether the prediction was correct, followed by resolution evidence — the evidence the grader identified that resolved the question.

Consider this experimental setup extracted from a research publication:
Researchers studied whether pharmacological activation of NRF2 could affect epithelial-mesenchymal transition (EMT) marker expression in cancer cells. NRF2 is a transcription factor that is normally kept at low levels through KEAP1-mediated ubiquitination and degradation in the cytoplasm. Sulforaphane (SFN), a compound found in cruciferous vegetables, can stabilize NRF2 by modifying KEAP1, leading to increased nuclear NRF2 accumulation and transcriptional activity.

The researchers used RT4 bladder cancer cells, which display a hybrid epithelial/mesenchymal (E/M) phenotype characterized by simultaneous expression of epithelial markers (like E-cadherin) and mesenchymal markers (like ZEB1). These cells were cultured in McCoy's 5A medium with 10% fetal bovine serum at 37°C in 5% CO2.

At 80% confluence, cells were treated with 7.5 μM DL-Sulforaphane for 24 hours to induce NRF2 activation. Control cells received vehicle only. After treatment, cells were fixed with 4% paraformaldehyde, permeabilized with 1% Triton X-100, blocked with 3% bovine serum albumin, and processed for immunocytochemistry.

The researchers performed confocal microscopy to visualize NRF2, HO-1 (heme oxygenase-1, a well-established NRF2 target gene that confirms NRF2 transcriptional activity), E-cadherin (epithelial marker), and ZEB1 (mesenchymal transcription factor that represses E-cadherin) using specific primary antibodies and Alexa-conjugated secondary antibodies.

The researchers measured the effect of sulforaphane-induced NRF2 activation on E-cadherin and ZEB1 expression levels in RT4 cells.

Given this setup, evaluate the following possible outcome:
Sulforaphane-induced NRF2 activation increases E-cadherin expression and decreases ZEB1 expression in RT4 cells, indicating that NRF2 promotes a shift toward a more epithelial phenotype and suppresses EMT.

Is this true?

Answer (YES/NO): NO